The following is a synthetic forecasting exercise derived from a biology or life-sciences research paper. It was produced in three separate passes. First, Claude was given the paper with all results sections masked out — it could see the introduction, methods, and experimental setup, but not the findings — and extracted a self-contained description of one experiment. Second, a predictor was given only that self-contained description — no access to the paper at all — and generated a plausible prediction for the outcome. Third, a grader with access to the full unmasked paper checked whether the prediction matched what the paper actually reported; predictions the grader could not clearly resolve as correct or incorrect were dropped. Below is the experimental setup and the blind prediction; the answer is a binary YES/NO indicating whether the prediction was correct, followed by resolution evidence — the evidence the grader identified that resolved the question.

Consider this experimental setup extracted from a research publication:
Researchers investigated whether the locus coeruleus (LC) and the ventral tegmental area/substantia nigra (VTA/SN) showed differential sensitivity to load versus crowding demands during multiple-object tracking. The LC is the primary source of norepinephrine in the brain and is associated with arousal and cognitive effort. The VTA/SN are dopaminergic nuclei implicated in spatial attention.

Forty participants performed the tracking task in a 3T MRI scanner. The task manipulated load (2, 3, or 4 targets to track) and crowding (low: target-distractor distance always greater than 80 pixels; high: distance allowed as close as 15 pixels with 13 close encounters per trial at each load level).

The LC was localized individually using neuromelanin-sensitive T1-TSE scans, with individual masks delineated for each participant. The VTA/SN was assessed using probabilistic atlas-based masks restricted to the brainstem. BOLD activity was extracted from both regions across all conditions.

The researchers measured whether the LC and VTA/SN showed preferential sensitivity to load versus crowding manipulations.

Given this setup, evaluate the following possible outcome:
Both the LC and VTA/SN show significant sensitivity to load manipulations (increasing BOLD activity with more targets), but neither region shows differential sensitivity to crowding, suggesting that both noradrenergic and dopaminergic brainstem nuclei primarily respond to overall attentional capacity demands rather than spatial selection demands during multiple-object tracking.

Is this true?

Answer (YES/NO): NO